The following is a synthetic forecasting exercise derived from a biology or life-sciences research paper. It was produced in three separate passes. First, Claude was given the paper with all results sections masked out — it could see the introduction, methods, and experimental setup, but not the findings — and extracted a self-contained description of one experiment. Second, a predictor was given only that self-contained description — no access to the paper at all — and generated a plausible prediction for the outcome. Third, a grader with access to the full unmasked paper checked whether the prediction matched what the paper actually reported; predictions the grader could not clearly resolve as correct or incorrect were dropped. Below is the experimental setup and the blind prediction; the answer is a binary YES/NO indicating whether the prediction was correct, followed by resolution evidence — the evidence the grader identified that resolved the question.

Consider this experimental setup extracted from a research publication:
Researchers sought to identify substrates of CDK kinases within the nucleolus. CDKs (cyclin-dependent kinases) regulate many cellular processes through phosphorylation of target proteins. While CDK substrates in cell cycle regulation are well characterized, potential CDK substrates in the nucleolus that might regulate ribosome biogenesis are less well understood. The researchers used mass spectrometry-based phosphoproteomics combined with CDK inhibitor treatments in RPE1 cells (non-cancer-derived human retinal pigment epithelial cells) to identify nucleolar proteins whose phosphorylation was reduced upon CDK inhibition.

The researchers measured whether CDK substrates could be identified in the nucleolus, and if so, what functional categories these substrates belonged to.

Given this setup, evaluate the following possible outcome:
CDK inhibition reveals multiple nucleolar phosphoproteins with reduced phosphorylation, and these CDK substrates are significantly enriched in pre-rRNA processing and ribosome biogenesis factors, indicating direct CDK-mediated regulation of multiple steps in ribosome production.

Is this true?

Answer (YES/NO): YES